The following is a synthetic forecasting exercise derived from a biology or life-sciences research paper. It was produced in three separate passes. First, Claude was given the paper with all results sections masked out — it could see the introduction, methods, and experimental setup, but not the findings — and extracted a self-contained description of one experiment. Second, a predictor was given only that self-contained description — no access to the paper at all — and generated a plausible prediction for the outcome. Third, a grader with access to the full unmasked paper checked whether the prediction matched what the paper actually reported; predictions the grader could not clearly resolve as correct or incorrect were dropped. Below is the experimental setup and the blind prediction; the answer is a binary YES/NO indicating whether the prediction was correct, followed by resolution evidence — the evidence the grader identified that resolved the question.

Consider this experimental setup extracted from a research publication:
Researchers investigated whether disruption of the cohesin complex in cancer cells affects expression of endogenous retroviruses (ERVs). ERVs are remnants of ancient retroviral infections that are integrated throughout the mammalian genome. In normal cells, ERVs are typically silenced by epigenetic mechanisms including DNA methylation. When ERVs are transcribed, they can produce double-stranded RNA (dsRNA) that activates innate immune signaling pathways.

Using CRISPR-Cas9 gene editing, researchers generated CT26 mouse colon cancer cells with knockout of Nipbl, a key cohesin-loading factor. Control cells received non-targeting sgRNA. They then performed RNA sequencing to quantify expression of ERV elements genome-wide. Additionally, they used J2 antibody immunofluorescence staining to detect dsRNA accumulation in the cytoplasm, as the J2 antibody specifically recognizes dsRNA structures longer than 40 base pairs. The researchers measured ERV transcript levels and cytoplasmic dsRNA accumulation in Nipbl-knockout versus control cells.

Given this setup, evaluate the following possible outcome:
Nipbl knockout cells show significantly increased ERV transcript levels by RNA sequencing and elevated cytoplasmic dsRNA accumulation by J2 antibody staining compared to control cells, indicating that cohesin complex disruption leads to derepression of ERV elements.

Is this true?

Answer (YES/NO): YES